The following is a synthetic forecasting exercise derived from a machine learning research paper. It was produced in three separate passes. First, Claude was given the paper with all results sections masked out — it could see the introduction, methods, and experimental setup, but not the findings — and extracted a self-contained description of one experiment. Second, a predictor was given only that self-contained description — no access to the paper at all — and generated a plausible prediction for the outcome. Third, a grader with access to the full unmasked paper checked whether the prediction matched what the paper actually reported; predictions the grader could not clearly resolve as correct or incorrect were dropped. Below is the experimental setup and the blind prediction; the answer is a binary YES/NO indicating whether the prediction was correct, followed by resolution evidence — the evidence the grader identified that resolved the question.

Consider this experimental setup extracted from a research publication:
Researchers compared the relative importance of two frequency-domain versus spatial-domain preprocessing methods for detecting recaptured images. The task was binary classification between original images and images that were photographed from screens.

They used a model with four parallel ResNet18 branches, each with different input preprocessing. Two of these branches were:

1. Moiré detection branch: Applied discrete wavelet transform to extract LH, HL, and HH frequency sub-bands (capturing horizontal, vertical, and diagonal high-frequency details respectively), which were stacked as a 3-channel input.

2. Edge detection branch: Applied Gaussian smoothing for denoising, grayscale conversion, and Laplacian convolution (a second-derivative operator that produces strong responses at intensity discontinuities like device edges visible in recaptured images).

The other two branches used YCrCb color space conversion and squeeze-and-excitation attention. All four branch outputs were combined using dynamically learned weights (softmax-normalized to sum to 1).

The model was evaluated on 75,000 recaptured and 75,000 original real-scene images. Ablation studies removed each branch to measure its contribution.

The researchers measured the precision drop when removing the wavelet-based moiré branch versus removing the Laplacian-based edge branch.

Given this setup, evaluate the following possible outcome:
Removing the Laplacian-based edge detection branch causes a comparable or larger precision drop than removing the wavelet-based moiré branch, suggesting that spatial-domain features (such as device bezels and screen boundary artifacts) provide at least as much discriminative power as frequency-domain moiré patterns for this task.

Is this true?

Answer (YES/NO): NO